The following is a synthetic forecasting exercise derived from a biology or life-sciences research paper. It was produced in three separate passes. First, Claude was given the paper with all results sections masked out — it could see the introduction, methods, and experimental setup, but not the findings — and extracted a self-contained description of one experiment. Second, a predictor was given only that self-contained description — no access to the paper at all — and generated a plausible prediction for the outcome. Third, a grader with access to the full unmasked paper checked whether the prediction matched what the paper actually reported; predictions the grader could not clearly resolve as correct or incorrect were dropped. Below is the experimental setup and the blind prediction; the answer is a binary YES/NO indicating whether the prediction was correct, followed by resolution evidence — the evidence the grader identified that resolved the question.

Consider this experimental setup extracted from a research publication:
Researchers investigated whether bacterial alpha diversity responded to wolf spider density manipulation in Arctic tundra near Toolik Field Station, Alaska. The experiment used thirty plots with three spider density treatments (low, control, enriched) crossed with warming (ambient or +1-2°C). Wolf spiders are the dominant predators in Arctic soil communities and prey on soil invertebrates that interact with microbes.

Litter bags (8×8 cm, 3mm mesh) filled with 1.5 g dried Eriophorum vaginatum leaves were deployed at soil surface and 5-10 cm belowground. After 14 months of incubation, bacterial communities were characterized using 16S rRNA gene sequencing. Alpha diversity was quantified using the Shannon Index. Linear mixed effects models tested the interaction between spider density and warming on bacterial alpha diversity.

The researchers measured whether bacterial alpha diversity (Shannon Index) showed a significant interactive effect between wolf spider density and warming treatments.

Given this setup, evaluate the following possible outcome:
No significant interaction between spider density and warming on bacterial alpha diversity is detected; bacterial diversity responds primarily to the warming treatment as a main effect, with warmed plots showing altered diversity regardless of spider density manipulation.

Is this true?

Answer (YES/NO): NO